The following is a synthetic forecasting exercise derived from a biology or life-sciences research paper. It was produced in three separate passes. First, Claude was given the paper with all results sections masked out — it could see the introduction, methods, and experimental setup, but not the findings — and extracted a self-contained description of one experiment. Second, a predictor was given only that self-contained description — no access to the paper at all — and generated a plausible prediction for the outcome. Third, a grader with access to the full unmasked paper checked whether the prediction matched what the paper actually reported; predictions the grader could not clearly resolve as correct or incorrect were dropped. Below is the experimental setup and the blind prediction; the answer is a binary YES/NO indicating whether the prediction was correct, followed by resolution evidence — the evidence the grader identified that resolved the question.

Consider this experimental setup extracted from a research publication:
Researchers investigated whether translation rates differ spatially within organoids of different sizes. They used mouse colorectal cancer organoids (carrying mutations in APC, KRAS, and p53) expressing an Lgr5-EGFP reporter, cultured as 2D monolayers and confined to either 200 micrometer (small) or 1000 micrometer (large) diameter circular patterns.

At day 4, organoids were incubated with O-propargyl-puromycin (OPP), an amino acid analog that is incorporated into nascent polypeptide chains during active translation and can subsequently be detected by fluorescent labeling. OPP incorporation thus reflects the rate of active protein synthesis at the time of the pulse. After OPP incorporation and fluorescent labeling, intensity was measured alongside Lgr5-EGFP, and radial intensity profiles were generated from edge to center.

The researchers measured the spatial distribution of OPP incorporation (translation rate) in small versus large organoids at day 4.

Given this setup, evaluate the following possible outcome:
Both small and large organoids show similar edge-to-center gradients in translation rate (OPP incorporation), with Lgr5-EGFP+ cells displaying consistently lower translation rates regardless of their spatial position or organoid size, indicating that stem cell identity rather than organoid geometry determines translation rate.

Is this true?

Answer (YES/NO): NO